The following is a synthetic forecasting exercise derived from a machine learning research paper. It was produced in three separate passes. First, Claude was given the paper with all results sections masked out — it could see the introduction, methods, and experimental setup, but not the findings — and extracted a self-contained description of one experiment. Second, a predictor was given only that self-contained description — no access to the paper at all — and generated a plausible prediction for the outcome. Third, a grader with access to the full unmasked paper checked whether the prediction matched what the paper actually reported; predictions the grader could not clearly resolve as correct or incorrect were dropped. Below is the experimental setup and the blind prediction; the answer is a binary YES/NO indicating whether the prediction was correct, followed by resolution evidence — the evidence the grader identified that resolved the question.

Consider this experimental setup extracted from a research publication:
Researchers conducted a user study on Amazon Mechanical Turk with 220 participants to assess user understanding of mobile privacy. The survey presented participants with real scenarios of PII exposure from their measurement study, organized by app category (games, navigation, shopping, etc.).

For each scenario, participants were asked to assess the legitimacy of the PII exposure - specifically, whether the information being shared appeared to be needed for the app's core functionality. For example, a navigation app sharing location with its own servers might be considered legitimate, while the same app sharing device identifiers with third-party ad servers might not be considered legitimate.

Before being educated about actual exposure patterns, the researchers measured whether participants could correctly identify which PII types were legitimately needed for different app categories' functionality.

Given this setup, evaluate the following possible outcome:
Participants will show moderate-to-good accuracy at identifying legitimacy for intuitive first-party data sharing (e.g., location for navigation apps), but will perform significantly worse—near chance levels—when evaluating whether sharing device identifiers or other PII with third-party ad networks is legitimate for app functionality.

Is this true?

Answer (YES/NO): NO